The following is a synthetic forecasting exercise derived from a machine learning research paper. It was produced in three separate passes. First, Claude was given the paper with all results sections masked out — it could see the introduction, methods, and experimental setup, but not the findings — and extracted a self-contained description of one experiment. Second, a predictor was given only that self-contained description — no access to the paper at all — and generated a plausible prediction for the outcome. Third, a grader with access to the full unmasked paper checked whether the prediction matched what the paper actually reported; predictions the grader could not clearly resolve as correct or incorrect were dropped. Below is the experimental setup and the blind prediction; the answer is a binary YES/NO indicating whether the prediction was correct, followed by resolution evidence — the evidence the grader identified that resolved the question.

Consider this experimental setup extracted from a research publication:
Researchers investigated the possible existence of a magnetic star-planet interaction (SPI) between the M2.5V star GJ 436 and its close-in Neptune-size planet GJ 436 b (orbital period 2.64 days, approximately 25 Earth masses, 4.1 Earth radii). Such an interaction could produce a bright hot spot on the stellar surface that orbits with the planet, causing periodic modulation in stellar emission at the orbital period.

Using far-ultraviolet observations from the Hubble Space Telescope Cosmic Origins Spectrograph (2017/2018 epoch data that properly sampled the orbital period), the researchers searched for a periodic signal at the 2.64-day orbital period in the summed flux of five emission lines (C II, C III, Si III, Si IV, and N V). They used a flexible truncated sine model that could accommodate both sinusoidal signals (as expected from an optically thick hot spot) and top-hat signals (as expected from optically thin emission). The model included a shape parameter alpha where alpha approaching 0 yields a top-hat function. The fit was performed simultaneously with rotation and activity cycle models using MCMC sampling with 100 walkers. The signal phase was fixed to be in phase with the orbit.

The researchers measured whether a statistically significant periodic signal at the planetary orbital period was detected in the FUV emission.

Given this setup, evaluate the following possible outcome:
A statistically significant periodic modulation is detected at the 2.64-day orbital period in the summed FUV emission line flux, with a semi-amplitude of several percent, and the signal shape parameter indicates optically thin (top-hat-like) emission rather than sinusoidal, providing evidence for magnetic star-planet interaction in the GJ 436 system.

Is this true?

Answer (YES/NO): NO